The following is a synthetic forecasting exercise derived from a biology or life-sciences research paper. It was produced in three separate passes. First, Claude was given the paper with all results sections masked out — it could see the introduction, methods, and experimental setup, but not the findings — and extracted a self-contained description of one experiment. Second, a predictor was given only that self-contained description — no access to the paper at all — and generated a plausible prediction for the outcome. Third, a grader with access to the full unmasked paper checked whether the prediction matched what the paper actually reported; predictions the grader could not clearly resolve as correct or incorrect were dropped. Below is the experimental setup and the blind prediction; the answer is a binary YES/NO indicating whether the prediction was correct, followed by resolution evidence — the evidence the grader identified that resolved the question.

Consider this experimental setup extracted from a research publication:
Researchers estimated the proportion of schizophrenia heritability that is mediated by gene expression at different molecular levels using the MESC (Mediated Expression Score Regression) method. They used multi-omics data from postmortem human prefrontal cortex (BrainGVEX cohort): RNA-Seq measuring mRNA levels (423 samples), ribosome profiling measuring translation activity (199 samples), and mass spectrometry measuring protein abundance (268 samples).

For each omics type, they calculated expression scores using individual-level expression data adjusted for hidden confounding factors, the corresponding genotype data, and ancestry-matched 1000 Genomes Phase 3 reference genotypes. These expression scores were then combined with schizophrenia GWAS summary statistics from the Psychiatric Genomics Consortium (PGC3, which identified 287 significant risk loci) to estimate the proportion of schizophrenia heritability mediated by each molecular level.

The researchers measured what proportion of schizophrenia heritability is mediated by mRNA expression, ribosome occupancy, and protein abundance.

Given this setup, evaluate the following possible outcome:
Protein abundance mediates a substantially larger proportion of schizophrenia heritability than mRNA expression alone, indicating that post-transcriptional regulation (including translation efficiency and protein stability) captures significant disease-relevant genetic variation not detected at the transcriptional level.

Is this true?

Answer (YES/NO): NO